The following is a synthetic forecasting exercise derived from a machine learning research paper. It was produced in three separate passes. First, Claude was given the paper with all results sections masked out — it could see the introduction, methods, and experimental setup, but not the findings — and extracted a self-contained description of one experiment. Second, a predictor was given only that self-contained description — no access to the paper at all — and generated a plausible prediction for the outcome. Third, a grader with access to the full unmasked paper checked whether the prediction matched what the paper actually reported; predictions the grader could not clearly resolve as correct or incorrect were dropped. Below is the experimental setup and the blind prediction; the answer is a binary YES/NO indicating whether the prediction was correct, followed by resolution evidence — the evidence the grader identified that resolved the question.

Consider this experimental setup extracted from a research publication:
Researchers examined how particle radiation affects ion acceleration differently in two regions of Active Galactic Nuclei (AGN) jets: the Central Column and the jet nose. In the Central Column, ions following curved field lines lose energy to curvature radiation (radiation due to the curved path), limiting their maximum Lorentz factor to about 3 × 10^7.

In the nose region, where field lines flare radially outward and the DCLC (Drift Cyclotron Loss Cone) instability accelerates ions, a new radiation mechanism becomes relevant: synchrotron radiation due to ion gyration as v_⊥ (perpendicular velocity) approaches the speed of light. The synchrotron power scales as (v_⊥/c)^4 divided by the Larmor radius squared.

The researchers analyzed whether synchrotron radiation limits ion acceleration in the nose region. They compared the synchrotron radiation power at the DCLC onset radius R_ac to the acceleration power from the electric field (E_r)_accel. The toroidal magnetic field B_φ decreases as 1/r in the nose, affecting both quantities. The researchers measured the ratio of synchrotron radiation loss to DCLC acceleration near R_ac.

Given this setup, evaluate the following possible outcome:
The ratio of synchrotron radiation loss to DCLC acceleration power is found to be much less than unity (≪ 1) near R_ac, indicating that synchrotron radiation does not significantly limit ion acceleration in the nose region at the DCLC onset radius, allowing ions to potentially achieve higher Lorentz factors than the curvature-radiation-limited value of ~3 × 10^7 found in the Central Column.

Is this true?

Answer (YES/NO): YES